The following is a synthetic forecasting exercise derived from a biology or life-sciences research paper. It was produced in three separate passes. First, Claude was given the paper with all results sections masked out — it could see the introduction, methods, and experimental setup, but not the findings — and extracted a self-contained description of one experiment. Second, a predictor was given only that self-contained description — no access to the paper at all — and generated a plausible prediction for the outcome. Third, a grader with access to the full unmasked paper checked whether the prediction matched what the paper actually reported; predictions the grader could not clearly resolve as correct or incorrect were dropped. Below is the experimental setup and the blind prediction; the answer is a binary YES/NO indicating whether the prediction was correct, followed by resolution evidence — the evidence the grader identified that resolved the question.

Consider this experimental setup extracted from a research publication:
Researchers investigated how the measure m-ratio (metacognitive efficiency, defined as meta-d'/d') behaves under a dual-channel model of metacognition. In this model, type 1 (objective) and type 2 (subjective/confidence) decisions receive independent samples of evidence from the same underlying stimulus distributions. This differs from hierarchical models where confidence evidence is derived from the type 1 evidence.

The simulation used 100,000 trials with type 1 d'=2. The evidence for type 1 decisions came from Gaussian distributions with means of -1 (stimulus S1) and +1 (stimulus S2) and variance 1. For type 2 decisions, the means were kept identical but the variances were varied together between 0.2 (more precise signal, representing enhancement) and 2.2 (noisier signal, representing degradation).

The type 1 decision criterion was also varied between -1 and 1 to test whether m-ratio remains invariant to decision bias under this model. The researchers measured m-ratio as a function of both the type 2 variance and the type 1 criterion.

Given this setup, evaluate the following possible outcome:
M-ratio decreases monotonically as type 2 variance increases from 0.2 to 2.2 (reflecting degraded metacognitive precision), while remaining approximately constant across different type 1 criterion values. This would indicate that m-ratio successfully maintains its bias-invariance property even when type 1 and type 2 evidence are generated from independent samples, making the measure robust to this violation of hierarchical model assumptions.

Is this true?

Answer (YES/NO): NO